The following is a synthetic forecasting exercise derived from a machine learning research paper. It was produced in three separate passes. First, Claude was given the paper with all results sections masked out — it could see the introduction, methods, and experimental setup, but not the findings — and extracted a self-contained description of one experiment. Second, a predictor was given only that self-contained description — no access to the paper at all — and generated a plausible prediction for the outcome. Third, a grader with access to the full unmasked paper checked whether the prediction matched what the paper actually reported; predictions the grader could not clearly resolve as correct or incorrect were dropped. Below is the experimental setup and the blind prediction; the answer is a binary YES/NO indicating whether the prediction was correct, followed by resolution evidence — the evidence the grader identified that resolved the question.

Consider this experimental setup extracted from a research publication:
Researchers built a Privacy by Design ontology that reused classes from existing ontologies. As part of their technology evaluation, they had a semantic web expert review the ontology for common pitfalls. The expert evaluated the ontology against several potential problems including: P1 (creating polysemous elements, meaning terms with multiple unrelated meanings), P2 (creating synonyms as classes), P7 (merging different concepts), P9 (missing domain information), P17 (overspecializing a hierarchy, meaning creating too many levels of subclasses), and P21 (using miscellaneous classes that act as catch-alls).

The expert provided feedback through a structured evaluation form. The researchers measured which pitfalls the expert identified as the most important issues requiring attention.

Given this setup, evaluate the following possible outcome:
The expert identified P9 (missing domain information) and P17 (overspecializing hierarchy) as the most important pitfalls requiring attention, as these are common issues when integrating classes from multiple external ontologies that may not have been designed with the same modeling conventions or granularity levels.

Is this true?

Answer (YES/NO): NO